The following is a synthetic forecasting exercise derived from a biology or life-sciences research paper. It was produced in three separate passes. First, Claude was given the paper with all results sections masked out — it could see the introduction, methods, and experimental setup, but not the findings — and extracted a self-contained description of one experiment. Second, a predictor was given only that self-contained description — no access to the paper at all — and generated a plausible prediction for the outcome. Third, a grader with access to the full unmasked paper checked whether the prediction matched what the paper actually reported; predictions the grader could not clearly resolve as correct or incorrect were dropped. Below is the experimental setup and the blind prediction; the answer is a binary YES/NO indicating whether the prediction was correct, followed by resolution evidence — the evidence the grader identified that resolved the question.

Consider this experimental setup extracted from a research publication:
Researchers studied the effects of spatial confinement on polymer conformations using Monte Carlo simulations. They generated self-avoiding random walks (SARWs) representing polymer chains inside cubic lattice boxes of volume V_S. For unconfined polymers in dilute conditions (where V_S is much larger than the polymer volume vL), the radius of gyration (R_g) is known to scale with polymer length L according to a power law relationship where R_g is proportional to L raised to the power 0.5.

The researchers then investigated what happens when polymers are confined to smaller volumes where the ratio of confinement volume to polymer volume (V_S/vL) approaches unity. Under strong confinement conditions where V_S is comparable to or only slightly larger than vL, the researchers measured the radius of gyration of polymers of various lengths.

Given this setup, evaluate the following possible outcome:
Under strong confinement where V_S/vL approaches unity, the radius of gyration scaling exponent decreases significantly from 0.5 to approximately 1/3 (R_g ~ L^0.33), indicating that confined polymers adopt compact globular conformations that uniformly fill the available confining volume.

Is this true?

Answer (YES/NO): NO